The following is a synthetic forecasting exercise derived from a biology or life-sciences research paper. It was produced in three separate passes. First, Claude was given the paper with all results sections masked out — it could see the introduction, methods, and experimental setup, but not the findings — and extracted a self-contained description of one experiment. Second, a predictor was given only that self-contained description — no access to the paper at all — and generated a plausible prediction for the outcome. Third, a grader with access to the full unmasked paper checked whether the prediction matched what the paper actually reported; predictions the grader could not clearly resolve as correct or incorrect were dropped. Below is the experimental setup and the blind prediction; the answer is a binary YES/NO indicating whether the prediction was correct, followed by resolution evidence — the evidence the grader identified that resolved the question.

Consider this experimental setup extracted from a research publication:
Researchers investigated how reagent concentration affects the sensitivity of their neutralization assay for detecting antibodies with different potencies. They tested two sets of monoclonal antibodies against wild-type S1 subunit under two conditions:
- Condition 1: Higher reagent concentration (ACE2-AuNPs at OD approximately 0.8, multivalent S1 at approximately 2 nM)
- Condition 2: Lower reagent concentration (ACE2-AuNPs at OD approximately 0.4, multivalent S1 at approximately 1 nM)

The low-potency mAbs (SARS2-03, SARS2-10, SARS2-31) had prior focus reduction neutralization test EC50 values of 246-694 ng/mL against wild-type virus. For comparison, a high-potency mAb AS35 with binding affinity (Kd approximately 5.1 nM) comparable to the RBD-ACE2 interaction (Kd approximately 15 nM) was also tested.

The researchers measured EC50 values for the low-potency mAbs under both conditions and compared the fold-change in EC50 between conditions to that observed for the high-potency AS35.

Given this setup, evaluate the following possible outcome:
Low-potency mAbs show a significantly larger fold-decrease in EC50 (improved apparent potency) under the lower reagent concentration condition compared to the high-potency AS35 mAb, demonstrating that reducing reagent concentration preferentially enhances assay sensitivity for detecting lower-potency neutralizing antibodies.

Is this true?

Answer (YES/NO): NO